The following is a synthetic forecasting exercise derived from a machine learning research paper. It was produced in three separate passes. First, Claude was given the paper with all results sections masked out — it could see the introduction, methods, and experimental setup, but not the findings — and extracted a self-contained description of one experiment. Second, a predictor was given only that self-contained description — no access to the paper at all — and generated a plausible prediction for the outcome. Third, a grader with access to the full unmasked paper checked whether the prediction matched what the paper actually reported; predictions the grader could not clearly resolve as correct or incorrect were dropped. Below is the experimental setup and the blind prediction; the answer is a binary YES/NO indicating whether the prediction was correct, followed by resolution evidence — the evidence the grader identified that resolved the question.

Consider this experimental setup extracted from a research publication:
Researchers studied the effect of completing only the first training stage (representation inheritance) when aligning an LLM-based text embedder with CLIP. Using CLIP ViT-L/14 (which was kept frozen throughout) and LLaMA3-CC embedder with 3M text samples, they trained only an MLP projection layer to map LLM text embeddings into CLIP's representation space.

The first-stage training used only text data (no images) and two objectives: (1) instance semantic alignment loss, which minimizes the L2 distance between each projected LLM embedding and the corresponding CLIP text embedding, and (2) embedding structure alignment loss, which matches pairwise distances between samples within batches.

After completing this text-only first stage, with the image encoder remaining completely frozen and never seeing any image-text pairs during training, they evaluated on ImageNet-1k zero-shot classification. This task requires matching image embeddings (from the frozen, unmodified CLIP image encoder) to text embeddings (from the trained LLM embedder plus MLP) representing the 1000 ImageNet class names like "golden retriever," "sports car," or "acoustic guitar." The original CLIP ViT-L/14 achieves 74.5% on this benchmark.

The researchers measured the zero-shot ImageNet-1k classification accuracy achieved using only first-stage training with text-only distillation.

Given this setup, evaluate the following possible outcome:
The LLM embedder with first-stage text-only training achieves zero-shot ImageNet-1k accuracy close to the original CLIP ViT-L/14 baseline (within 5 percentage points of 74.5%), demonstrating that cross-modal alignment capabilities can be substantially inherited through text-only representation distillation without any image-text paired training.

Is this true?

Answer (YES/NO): NO